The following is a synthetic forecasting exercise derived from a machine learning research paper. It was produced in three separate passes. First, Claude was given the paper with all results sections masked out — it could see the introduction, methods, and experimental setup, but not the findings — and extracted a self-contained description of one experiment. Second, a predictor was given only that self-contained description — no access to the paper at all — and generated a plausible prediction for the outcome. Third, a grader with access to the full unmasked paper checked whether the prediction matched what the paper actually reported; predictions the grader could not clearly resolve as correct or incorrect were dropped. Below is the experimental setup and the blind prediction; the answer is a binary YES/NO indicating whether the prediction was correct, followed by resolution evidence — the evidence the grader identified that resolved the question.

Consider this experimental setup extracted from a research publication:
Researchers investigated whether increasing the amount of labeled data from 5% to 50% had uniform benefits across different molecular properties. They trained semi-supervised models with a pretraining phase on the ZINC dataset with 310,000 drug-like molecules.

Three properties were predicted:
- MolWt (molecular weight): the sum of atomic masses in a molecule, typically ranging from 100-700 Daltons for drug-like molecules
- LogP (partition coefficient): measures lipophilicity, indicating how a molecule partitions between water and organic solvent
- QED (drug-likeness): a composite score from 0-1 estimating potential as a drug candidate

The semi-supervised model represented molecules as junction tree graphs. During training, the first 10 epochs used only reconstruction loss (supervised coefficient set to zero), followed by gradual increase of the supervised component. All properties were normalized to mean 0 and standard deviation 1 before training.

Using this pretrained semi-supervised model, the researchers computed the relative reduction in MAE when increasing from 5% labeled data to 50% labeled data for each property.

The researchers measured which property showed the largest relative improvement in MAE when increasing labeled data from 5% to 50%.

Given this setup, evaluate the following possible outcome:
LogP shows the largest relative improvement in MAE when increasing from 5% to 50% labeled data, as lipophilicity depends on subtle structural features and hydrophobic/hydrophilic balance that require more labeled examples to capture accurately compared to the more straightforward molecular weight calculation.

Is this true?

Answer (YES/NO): YES